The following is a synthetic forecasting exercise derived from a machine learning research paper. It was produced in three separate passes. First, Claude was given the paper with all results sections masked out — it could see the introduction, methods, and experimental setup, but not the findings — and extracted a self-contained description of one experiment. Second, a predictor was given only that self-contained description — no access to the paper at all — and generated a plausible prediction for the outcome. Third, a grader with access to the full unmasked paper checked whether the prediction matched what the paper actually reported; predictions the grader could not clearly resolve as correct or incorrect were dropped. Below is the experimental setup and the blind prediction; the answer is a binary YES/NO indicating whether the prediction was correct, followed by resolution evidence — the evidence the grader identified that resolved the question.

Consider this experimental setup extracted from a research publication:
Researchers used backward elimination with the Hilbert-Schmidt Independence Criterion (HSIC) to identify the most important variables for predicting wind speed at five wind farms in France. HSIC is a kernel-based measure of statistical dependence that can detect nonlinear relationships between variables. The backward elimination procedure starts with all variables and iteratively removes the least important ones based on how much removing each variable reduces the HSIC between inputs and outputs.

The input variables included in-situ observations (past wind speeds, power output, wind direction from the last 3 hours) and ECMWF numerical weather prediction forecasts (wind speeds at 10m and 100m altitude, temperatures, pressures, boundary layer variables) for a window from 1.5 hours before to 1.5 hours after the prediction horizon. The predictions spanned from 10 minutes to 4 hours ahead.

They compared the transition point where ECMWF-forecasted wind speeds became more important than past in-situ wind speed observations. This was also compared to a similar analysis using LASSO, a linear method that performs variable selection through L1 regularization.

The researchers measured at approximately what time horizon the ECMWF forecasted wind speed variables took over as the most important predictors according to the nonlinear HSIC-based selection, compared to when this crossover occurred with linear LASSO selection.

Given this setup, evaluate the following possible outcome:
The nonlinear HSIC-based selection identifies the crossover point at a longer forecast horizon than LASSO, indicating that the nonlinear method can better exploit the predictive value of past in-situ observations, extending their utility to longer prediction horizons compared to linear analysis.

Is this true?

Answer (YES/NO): NO